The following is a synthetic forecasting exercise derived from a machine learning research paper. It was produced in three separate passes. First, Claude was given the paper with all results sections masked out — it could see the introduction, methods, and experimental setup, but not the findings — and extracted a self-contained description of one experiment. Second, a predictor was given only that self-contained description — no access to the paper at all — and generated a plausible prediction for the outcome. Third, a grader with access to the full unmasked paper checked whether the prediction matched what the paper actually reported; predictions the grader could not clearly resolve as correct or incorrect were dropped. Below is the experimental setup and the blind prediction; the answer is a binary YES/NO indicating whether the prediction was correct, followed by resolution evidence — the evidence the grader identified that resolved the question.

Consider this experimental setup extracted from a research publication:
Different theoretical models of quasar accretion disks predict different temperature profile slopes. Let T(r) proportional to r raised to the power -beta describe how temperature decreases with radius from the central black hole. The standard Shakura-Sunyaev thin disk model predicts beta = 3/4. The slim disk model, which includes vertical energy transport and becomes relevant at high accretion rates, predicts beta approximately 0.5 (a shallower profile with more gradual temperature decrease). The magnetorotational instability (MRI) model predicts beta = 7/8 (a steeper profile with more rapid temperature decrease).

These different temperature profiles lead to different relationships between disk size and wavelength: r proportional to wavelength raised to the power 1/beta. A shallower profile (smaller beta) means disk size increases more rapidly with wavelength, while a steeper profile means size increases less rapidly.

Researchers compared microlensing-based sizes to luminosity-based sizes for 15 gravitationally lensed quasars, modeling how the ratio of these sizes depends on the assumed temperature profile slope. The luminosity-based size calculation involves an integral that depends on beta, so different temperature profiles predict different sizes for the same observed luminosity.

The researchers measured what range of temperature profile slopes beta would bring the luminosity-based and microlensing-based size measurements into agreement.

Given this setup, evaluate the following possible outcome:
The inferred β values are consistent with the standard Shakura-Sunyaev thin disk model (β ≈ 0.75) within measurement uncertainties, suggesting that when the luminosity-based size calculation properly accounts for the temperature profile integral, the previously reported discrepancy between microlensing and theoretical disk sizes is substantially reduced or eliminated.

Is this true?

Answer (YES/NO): NO